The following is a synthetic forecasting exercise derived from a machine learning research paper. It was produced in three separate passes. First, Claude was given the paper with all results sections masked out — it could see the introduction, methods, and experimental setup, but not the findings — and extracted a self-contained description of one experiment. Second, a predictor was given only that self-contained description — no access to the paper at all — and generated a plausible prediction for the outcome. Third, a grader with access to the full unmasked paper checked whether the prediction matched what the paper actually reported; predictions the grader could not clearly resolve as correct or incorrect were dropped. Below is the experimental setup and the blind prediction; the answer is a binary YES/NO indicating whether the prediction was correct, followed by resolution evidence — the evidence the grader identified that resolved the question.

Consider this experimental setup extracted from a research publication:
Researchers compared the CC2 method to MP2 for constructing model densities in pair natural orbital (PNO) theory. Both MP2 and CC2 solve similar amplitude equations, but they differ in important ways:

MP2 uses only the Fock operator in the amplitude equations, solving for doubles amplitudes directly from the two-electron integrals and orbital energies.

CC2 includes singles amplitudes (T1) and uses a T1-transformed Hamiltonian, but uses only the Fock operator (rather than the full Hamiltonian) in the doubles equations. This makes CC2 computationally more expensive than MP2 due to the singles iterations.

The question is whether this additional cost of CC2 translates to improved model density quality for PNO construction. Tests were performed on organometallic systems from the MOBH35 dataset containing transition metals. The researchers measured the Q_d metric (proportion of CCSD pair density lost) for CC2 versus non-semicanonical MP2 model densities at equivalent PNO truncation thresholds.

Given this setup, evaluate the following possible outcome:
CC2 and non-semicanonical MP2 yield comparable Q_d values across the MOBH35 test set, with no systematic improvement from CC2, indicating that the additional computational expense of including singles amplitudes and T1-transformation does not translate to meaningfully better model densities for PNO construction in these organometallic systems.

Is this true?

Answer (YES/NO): NO